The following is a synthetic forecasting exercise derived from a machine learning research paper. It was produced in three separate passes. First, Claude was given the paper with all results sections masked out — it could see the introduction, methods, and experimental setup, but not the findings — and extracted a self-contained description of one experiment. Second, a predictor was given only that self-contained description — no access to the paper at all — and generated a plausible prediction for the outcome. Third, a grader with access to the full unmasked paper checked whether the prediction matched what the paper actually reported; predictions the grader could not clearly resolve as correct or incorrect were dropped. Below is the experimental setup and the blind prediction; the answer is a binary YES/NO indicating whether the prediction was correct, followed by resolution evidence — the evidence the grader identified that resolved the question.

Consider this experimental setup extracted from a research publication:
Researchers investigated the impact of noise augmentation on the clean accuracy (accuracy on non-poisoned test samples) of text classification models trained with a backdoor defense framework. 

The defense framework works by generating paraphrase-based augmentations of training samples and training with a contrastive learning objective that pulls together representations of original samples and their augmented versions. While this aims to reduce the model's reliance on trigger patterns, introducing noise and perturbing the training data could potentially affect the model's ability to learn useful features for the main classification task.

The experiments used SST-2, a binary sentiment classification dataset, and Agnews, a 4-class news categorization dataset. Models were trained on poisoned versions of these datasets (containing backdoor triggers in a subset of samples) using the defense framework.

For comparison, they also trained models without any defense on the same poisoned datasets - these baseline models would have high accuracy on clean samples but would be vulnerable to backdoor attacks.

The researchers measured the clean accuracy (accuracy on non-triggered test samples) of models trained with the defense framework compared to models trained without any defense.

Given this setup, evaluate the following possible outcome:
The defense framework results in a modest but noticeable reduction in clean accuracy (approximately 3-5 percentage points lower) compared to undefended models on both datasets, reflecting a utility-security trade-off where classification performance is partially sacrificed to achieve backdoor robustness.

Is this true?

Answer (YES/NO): NO